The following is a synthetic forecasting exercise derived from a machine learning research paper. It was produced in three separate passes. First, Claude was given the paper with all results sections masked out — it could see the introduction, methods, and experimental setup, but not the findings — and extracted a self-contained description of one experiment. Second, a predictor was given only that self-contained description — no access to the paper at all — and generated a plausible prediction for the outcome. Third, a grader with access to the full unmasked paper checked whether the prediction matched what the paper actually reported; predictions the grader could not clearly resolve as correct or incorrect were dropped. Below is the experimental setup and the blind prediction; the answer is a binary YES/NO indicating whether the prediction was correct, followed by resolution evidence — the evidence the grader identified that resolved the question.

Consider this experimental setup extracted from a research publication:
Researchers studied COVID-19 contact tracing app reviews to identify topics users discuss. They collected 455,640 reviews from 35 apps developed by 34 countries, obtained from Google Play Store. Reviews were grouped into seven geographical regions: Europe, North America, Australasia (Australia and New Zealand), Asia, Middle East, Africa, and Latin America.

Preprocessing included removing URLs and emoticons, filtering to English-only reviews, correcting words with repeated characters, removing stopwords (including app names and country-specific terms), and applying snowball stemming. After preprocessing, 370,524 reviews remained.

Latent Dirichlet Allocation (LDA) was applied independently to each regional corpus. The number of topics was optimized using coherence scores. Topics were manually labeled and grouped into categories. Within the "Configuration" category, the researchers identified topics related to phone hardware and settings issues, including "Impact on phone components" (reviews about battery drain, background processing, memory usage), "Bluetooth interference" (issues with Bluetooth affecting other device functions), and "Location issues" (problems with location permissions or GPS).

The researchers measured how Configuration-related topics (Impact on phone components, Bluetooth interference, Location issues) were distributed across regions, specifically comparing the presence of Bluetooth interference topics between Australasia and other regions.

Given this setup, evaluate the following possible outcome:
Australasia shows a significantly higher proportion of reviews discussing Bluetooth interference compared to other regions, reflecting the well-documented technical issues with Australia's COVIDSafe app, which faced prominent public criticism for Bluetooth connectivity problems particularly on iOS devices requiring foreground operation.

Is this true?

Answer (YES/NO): YES